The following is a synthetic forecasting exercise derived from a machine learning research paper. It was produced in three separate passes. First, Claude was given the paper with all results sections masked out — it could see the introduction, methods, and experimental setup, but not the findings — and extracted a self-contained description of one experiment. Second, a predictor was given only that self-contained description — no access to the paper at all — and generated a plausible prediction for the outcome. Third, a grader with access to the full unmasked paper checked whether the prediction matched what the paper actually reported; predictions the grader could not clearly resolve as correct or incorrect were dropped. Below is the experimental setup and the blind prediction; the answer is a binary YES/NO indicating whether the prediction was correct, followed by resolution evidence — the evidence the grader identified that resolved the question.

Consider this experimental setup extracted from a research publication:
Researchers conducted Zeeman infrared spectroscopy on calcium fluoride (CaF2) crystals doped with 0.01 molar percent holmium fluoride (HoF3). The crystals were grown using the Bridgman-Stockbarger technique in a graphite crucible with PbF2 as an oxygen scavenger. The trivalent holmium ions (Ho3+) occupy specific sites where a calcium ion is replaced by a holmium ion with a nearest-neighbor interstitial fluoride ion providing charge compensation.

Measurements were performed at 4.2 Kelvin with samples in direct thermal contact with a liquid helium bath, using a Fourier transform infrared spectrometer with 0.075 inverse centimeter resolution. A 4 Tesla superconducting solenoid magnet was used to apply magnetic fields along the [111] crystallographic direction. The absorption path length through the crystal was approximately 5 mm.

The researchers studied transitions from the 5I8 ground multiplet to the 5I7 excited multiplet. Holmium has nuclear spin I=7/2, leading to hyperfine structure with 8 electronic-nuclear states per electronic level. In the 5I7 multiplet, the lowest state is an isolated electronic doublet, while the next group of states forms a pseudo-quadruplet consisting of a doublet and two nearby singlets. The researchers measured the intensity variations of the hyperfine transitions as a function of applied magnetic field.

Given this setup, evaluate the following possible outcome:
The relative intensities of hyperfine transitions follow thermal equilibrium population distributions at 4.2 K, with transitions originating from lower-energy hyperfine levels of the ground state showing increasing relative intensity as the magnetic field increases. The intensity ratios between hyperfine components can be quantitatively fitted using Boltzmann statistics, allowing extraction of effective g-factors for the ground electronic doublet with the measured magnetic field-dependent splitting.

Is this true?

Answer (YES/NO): NO